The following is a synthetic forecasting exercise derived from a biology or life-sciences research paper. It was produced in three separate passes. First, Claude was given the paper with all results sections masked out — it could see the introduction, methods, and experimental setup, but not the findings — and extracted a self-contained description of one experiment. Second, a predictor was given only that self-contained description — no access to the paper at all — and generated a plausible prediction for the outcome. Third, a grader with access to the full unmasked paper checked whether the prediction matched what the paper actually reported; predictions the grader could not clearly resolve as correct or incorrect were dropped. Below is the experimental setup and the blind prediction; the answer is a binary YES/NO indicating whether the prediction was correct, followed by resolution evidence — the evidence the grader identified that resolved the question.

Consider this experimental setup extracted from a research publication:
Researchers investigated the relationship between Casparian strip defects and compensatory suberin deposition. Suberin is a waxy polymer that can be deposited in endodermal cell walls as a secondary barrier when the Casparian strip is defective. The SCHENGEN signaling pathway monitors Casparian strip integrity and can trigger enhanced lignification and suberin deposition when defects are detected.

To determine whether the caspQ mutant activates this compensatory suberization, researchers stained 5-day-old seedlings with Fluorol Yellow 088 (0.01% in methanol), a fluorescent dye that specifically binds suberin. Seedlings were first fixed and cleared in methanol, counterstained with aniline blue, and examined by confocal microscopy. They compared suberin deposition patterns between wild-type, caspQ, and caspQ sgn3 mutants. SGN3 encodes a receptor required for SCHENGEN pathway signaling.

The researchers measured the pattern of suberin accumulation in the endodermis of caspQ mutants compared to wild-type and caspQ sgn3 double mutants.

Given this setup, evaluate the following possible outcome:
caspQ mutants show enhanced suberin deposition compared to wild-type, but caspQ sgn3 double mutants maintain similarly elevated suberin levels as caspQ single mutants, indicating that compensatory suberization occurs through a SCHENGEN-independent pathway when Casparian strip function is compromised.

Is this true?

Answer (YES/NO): NO